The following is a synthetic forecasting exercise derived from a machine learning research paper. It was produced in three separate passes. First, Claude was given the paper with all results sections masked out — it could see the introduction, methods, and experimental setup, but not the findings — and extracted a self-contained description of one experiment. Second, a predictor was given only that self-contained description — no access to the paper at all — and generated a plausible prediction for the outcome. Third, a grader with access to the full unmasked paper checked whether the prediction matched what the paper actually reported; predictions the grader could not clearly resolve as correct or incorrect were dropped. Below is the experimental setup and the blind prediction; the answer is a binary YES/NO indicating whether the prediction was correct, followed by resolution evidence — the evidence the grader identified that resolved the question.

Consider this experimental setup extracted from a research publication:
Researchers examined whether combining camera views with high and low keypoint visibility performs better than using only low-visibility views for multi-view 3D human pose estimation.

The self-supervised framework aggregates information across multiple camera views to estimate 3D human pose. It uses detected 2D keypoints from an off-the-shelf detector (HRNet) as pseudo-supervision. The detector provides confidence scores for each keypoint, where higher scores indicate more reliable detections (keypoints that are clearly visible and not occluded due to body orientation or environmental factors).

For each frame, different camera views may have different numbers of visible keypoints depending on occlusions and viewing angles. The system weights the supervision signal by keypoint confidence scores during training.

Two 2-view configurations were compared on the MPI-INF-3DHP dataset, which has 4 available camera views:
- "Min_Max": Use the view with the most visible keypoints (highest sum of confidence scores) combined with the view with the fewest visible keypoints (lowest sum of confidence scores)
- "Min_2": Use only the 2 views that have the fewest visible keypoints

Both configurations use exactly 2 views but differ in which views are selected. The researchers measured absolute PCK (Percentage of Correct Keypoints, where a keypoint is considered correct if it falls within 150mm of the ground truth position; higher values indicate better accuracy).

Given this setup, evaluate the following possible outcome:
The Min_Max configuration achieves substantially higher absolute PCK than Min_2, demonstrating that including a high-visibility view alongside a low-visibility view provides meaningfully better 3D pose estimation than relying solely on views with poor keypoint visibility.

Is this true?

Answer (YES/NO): NO